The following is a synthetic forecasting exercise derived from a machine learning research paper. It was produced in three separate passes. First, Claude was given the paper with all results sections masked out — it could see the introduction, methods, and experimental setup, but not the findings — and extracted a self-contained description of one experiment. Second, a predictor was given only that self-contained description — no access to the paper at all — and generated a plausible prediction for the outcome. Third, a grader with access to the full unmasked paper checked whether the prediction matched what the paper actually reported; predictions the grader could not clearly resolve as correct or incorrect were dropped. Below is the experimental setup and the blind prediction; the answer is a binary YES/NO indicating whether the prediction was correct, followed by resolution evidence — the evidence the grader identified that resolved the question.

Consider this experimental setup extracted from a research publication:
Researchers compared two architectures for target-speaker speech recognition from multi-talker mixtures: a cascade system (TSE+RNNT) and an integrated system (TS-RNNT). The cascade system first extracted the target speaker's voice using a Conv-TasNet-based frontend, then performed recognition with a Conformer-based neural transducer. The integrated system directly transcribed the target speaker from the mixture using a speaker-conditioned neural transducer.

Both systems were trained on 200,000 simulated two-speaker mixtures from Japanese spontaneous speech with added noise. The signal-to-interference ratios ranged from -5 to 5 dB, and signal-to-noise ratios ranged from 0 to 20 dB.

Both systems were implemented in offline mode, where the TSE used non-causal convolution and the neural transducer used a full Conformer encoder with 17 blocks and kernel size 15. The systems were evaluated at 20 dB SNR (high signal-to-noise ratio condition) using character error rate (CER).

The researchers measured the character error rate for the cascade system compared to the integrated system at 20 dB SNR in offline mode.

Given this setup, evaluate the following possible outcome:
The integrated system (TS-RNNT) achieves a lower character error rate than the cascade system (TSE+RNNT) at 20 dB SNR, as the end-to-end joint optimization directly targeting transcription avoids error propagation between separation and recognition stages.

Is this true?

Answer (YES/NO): NO